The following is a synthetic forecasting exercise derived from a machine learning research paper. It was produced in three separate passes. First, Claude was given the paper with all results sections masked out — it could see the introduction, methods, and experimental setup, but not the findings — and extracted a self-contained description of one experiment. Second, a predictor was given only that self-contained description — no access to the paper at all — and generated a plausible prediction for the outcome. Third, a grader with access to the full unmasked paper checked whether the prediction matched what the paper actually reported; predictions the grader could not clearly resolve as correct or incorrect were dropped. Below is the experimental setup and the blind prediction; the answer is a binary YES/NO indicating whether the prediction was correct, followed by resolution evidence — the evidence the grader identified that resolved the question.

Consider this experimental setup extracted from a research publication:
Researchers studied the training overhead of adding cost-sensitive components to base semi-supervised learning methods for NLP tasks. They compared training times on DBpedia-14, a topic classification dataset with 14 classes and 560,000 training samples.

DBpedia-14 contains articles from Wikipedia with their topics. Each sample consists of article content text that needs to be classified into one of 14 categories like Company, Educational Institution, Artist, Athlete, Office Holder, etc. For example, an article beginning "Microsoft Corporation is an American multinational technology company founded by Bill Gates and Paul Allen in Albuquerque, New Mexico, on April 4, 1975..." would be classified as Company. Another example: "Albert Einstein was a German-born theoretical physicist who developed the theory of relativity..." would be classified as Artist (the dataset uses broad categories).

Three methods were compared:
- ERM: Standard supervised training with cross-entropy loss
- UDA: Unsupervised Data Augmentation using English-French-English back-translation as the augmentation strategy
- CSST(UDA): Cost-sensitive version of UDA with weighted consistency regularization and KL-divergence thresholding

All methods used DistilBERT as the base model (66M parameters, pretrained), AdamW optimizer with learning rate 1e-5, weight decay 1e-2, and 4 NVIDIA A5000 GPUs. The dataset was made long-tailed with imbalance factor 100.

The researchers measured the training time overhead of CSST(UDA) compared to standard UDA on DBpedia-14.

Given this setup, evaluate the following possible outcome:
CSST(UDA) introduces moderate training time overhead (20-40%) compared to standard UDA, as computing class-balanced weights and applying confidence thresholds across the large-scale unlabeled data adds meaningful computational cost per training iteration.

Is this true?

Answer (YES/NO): YES